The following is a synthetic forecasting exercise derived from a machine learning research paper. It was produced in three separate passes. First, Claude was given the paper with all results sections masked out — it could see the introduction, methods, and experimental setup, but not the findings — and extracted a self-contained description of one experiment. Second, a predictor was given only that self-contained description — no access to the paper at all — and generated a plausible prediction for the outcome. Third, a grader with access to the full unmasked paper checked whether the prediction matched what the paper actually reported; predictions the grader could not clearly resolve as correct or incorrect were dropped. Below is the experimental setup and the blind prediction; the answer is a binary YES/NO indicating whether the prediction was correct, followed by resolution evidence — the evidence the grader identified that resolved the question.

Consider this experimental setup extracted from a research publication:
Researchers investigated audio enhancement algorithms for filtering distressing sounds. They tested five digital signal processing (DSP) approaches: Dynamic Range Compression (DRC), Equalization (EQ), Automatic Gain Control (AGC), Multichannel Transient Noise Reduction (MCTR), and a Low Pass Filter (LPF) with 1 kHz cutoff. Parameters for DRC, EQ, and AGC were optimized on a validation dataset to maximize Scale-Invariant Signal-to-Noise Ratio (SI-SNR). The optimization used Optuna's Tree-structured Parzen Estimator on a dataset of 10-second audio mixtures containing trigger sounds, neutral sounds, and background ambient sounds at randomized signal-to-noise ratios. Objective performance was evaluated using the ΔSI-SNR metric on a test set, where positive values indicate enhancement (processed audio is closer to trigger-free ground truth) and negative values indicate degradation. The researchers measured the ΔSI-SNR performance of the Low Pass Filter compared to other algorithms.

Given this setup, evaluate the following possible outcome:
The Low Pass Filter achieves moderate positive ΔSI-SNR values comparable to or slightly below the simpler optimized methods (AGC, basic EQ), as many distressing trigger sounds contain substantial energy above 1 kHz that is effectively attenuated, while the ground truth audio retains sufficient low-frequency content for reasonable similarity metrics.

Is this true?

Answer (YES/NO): NO